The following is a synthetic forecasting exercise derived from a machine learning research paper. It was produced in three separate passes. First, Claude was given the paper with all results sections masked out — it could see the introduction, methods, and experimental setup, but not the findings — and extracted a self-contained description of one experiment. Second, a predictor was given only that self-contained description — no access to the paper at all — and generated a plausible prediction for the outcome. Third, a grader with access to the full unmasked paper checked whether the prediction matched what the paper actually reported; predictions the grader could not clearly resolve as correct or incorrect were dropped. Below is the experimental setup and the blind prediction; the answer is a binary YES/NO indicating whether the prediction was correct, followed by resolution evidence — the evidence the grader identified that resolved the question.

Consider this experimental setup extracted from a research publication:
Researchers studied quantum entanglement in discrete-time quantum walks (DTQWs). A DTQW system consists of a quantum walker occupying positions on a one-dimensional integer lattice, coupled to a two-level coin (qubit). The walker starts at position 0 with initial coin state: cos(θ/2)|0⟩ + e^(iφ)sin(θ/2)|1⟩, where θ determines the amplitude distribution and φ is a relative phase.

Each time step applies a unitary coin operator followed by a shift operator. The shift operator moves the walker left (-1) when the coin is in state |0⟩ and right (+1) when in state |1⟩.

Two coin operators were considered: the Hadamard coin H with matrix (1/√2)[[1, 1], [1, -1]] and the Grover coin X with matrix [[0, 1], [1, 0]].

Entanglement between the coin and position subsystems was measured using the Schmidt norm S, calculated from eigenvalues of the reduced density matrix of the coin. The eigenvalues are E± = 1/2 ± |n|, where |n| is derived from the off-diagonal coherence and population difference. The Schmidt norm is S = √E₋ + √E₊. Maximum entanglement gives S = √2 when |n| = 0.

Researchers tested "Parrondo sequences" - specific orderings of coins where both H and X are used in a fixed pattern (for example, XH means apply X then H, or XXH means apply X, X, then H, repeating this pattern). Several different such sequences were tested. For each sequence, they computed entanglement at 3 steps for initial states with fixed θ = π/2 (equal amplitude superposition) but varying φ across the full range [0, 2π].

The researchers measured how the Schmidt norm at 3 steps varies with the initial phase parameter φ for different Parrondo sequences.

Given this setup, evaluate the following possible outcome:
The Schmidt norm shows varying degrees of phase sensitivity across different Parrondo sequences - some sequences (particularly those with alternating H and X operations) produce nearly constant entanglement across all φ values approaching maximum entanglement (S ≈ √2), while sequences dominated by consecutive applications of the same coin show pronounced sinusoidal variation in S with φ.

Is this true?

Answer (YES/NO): NO